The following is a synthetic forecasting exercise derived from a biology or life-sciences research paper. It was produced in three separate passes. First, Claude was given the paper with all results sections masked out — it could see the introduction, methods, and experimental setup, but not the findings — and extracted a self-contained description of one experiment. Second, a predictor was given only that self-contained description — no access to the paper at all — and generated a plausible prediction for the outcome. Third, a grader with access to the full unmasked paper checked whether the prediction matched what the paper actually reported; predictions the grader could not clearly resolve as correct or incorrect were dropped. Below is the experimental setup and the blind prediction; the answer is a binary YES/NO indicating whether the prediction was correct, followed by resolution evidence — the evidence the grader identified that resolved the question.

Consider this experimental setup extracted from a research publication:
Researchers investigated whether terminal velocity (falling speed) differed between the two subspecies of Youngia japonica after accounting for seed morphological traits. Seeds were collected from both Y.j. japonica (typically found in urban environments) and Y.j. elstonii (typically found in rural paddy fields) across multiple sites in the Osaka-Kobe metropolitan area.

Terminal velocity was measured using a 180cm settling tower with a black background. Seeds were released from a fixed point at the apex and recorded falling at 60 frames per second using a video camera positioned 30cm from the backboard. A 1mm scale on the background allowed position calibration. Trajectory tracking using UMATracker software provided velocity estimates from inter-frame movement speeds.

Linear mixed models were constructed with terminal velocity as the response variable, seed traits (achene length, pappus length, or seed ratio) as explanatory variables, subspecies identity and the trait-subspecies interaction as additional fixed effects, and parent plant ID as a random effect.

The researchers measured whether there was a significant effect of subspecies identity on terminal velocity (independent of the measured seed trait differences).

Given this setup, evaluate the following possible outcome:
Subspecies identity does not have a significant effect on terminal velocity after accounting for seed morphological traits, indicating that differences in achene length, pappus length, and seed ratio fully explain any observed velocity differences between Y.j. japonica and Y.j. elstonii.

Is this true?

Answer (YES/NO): NO